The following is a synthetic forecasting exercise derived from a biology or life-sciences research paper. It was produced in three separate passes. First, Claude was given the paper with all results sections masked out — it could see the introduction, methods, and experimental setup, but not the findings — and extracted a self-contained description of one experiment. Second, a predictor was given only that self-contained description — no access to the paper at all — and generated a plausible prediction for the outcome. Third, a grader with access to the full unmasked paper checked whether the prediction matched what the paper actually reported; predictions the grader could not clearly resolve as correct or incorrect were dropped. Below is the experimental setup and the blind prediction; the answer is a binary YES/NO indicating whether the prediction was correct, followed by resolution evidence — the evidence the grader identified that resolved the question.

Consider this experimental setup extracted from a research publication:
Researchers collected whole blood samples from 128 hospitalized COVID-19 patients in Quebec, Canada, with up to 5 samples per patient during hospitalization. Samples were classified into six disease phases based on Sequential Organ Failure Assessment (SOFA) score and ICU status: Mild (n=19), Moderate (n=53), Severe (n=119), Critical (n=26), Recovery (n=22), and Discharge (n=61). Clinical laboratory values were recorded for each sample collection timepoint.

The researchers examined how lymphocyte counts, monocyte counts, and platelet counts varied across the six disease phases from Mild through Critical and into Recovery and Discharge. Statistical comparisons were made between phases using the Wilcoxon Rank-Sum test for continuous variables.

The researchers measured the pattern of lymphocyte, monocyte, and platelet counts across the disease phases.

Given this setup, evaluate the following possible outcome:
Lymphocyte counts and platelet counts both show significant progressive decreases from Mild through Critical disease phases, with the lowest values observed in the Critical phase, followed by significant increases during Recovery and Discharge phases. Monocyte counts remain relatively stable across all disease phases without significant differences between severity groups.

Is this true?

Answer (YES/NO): NO